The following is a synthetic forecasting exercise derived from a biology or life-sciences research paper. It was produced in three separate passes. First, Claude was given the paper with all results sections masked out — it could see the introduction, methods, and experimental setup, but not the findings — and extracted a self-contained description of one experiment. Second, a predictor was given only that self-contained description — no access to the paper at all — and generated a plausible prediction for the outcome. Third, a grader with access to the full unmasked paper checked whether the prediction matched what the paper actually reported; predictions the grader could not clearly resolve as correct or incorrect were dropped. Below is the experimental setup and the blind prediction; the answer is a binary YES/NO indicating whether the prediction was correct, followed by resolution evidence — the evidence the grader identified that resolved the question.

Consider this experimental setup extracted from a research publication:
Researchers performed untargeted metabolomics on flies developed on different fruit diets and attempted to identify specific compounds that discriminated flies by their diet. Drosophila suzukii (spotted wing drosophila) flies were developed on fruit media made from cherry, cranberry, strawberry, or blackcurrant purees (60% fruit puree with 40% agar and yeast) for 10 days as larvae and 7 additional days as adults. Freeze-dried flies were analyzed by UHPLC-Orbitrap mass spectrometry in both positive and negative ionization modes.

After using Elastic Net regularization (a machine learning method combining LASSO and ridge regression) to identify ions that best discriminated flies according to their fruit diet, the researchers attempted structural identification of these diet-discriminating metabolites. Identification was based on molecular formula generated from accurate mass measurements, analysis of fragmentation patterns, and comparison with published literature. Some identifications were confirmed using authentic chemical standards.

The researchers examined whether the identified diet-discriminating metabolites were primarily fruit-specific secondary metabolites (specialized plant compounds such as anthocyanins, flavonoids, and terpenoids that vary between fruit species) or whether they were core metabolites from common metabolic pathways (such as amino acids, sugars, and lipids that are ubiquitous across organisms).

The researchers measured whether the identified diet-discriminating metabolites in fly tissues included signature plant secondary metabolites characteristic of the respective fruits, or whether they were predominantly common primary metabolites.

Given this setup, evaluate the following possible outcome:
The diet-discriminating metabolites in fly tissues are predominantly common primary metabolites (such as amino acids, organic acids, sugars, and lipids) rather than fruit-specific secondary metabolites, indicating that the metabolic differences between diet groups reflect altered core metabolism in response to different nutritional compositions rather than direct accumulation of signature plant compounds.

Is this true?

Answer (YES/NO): NO